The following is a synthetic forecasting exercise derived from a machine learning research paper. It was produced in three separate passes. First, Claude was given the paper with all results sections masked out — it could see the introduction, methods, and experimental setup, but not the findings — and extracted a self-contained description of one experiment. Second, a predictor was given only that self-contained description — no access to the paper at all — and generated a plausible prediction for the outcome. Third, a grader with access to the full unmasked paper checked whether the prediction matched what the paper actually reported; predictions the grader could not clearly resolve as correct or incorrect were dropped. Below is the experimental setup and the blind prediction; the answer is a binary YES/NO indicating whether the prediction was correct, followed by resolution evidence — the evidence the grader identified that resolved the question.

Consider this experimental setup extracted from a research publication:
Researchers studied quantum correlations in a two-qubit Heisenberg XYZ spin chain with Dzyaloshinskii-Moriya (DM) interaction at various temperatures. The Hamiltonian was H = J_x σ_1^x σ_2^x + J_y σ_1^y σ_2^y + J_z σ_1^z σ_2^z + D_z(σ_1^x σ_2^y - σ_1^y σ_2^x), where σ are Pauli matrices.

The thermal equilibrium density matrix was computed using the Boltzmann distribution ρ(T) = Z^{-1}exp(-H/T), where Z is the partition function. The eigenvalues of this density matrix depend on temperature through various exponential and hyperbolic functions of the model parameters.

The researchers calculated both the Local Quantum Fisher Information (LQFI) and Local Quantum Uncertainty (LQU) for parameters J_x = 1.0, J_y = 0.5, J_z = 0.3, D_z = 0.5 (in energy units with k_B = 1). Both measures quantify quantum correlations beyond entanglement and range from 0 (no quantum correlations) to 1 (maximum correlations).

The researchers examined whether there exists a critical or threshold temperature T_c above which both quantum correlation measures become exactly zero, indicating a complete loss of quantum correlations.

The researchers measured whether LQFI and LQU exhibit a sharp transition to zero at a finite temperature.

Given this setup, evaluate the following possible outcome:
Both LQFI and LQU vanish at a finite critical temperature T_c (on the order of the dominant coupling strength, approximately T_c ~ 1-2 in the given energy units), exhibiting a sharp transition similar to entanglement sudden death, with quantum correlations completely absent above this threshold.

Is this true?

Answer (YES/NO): NO